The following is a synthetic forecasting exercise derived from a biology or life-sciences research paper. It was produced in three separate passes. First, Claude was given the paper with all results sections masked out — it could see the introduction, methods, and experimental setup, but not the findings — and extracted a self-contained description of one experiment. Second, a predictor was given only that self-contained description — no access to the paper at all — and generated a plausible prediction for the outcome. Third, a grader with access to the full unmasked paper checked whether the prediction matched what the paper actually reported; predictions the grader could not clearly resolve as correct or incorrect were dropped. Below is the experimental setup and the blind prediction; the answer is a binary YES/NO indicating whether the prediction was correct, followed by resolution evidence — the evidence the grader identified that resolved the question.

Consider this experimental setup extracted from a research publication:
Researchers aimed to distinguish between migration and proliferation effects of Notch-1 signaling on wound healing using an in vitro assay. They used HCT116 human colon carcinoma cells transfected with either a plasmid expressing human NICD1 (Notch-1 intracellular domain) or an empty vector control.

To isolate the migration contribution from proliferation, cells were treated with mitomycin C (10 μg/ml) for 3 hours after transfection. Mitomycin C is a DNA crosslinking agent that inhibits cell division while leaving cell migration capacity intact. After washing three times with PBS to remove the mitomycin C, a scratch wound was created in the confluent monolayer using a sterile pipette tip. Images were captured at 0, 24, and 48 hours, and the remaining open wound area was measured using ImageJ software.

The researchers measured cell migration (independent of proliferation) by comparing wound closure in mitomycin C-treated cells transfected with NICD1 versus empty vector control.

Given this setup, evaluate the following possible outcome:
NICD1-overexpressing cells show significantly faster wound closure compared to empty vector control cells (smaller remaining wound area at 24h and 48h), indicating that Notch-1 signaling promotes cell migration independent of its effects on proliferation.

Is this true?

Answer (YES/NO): YES